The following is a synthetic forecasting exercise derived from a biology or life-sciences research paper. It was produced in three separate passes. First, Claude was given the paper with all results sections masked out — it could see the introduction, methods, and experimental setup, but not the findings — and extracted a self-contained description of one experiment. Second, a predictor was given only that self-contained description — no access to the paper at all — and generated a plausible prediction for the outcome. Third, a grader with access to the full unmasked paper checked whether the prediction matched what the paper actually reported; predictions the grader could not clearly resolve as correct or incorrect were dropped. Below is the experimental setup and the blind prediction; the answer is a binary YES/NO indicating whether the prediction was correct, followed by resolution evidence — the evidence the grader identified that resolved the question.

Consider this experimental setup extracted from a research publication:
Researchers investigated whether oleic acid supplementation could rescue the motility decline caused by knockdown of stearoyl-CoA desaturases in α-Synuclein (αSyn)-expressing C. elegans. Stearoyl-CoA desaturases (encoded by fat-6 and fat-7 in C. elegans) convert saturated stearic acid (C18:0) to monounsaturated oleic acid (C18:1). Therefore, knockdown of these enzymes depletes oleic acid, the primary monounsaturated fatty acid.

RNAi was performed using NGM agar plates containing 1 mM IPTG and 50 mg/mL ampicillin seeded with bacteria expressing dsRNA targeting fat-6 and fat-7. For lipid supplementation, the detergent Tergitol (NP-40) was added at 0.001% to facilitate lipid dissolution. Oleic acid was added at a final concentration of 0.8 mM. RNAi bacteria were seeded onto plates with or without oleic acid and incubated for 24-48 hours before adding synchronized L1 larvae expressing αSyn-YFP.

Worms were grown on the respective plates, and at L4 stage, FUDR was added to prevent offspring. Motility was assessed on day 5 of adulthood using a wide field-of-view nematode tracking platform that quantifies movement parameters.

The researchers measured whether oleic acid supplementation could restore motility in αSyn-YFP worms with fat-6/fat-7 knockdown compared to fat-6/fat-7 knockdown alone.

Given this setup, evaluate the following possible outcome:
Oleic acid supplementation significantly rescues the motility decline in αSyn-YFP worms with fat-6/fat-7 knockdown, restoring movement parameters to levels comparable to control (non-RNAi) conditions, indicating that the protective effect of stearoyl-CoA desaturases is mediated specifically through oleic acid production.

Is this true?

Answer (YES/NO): NO